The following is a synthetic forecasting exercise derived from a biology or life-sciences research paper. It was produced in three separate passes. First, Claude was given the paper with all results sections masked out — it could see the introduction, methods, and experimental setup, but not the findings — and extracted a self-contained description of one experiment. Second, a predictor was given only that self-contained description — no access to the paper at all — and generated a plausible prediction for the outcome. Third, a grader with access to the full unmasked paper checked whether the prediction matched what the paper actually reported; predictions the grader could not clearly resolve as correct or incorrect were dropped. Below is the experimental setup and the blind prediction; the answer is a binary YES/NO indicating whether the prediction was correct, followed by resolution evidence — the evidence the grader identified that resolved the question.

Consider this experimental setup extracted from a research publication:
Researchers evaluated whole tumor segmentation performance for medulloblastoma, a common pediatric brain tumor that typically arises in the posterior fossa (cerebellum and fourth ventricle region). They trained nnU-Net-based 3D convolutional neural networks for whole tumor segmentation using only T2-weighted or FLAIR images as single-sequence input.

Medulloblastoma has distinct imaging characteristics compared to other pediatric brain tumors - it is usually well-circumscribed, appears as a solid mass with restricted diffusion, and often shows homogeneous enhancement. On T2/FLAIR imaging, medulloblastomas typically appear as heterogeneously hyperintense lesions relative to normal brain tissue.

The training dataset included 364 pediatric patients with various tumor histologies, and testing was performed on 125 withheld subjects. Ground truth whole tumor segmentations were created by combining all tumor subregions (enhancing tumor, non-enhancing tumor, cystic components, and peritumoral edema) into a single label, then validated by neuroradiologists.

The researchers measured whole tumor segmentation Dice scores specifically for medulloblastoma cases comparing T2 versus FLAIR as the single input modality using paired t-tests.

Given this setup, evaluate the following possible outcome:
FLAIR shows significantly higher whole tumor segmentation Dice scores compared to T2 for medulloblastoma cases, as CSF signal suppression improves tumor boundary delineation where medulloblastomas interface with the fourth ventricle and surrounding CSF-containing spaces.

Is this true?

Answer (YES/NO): NO